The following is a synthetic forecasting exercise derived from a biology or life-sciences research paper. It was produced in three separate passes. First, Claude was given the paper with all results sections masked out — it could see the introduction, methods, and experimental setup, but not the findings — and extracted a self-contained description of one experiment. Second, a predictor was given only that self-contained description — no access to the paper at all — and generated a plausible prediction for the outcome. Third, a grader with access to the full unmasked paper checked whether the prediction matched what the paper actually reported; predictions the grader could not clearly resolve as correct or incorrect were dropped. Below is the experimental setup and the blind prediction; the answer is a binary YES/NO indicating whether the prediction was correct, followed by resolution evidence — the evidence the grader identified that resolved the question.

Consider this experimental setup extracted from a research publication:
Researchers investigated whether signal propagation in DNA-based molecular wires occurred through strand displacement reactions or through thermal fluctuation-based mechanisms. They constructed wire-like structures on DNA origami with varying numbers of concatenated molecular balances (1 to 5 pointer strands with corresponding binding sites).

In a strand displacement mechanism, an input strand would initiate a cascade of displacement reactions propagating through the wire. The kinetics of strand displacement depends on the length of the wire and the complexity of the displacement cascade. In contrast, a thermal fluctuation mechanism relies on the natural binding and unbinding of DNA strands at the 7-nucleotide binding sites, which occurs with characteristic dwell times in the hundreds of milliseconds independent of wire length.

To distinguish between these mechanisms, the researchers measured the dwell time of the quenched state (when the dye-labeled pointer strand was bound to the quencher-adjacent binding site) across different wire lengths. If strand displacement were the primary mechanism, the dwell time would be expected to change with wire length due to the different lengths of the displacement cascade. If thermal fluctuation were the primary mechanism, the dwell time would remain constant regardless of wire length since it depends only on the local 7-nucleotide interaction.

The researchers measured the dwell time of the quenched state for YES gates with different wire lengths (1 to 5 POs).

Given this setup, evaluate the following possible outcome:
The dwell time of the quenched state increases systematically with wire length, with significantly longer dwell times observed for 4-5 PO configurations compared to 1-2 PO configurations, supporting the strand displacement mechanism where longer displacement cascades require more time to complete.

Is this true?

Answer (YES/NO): NO